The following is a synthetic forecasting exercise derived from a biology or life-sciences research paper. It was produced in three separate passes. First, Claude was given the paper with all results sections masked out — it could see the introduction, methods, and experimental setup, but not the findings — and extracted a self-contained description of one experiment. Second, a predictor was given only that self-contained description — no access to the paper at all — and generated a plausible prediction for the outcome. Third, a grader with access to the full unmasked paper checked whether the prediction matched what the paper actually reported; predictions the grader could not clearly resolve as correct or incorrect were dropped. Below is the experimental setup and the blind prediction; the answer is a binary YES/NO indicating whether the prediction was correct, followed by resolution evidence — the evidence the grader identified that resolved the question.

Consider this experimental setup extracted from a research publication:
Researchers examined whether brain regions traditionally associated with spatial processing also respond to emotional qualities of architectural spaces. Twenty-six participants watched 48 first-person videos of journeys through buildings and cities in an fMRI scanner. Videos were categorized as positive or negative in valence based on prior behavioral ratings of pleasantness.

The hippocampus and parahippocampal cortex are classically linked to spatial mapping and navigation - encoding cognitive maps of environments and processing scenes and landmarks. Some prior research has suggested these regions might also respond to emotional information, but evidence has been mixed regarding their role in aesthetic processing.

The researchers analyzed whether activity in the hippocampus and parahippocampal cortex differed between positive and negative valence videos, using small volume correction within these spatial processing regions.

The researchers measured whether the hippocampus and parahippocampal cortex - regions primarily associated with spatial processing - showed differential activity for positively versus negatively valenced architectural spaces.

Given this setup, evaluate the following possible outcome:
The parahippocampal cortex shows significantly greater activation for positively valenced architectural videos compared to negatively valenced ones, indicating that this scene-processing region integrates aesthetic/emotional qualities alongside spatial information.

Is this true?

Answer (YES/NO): YES